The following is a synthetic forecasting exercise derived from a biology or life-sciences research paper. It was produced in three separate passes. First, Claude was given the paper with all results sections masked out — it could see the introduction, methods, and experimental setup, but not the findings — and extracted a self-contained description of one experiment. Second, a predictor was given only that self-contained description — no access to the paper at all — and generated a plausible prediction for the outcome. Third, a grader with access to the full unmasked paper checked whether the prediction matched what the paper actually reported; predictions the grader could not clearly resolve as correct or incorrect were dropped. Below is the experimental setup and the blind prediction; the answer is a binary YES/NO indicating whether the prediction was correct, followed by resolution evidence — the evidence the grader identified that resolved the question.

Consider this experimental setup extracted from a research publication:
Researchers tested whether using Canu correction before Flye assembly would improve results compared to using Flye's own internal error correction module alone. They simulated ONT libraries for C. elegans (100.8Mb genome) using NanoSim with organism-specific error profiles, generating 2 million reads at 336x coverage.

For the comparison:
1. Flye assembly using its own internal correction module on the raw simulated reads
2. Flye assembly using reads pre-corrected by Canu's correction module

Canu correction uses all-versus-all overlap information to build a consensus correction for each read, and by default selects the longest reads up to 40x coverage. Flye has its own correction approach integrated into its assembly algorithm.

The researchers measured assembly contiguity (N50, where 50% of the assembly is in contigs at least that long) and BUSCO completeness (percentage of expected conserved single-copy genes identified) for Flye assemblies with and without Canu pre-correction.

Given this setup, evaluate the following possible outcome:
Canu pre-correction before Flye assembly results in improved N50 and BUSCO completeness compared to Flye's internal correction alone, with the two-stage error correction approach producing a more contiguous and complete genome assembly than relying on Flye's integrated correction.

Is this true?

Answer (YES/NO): YES